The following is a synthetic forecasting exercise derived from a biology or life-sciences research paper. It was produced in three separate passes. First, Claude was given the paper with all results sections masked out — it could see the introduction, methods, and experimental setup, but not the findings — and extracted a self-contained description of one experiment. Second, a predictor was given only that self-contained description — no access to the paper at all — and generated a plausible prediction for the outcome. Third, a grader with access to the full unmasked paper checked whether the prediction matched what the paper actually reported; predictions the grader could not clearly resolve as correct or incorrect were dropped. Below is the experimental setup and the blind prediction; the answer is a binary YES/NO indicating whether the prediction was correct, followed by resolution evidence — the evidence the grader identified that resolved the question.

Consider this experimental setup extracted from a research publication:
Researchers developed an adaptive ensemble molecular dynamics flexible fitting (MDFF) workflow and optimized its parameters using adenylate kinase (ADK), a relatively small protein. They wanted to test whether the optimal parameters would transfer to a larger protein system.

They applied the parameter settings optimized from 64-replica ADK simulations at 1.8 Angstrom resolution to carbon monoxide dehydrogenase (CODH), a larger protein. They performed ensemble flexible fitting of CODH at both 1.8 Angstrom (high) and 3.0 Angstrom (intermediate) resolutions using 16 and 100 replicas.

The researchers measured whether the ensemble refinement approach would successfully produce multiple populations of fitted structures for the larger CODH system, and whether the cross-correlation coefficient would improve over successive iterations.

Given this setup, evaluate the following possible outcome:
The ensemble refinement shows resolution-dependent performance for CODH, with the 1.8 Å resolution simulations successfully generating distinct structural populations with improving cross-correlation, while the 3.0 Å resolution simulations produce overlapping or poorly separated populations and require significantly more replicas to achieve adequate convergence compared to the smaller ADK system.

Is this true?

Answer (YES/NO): NO